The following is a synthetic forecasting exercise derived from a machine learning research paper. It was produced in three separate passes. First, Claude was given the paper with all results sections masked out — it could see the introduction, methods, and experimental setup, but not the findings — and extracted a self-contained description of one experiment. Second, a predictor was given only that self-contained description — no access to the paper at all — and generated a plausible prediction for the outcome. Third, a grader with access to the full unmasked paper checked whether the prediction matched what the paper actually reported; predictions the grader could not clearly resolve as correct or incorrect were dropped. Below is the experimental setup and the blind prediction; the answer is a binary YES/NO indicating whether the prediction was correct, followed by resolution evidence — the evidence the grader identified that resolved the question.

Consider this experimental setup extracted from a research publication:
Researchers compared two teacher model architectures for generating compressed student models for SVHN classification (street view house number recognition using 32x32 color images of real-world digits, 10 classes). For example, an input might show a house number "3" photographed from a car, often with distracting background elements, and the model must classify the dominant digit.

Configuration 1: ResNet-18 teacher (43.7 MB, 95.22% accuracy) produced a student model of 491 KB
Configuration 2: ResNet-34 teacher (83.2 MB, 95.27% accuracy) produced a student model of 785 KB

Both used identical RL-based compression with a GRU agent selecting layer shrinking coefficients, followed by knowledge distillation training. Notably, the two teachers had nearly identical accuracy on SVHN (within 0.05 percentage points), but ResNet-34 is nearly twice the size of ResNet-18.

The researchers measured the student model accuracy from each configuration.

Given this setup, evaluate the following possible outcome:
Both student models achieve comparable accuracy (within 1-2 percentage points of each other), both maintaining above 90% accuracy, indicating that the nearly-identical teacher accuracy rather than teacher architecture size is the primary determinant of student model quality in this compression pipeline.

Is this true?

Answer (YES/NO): YES